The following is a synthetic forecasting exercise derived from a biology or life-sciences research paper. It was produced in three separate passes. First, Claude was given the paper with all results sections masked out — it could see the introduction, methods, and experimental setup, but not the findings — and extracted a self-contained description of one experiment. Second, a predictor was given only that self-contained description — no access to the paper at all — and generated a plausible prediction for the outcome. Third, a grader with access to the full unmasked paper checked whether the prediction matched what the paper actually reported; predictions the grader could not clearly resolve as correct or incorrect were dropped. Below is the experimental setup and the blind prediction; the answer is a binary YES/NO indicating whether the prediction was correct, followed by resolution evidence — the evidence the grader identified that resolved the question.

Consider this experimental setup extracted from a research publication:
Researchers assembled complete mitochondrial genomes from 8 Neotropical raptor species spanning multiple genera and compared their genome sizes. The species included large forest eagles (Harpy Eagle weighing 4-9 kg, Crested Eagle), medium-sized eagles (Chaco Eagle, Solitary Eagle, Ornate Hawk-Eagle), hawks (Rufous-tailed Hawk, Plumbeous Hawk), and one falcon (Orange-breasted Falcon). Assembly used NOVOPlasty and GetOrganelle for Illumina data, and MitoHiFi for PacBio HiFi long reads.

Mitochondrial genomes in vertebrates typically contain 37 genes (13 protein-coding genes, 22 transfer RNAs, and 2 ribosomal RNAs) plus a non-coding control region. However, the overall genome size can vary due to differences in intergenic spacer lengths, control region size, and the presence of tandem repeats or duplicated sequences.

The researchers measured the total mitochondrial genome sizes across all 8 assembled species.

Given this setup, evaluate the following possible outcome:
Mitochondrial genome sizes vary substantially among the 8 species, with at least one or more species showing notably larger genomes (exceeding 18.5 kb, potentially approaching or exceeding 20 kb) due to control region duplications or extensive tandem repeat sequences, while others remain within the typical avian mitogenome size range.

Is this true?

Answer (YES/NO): YES